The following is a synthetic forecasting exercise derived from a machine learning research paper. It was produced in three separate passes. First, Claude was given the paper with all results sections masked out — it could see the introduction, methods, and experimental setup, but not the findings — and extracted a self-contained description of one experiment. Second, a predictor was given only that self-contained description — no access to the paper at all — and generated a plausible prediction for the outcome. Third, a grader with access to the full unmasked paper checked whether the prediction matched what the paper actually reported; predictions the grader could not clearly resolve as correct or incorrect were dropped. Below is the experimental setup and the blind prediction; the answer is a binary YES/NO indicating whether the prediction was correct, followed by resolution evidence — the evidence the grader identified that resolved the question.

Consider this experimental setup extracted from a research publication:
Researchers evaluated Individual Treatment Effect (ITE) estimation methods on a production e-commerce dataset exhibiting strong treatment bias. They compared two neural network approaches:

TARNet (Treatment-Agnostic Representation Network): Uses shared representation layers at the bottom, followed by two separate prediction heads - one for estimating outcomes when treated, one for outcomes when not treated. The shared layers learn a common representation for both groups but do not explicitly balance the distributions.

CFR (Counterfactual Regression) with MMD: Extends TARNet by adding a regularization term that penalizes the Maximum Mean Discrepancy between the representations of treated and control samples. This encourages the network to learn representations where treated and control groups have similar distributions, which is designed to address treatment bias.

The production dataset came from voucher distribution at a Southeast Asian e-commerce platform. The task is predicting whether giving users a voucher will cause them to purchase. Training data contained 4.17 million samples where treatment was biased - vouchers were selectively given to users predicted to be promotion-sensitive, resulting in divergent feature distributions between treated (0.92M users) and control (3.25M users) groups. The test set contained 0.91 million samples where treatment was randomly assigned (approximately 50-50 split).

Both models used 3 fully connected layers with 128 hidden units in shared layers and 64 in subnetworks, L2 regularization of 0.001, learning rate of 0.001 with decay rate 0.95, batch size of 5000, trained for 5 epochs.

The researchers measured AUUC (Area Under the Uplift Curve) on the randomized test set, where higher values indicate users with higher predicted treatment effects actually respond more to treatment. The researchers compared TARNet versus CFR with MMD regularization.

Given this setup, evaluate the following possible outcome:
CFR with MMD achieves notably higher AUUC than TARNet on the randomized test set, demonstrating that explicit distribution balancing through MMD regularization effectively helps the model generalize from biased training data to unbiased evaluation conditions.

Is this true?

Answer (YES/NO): YES